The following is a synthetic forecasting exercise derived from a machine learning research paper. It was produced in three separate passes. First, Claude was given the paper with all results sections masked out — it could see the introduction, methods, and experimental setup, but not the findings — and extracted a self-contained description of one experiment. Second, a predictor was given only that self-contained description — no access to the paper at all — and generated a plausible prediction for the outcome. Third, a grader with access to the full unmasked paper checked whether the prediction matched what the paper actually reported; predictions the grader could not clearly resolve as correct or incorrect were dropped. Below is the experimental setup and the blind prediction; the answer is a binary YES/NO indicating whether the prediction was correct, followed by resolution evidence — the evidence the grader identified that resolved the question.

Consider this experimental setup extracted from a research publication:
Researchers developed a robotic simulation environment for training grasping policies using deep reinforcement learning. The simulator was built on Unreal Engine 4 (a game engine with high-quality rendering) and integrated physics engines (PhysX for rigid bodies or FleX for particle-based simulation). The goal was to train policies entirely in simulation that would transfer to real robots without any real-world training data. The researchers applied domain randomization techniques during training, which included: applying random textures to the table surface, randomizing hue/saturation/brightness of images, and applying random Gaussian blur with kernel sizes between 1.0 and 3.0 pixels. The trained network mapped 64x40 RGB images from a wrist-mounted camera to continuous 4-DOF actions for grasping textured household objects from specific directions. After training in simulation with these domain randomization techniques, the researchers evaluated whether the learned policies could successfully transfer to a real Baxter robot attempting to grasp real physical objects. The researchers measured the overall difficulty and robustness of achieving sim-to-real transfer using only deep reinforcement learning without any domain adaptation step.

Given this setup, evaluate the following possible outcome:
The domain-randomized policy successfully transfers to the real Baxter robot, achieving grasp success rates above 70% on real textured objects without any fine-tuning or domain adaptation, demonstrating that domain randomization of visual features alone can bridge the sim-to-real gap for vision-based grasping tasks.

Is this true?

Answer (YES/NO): NO